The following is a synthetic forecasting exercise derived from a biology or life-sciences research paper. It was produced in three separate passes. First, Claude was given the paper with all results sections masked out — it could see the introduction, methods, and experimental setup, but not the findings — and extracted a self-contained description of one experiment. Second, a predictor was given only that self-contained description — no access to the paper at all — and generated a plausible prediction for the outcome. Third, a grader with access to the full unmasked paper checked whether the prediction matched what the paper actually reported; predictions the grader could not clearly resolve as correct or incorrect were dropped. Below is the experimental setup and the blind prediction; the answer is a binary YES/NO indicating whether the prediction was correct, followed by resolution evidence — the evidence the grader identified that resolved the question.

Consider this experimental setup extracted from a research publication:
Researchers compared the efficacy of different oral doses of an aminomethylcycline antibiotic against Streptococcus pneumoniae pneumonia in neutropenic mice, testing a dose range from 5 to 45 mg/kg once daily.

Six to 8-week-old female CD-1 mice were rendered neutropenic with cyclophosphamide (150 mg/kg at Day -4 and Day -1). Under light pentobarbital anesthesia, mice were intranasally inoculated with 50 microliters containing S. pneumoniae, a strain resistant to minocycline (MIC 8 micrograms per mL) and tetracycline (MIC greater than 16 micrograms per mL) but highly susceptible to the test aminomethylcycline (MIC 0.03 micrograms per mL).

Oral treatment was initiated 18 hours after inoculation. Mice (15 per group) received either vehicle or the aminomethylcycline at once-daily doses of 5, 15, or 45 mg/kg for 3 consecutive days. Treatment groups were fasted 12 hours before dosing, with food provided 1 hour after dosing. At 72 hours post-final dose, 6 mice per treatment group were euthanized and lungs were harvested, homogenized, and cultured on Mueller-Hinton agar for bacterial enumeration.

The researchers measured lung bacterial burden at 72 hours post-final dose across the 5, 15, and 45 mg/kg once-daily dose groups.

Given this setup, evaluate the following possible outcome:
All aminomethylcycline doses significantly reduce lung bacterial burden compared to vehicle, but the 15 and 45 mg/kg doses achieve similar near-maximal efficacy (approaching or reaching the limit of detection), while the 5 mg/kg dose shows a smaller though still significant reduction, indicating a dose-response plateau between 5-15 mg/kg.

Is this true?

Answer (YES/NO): NO